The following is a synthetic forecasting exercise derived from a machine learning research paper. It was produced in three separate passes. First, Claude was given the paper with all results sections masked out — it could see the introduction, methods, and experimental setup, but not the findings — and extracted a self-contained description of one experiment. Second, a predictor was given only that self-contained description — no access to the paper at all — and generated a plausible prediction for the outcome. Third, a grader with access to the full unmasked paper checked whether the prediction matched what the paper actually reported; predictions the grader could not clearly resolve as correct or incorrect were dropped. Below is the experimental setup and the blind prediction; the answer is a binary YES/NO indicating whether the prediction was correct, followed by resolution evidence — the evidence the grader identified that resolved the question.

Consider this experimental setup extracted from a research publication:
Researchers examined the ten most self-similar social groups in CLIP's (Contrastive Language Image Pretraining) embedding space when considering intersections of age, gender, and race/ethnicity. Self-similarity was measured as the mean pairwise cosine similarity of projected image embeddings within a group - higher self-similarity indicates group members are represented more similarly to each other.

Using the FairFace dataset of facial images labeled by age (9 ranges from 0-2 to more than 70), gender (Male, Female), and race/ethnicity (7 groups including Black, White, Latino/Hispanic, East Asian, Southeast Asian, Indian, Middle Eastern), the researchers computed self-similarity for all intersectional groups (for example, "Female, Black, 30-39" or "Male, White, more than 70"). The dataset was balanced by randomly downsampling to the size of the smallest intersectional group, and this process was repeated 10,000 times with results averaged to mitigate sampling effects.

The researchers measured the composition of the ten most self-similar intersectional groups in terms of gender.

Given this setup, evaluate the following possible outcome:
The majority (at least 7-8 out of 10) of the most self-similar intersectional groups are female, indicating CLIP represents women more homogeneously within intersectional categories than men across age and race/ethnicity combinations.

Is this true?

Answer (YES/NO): NO